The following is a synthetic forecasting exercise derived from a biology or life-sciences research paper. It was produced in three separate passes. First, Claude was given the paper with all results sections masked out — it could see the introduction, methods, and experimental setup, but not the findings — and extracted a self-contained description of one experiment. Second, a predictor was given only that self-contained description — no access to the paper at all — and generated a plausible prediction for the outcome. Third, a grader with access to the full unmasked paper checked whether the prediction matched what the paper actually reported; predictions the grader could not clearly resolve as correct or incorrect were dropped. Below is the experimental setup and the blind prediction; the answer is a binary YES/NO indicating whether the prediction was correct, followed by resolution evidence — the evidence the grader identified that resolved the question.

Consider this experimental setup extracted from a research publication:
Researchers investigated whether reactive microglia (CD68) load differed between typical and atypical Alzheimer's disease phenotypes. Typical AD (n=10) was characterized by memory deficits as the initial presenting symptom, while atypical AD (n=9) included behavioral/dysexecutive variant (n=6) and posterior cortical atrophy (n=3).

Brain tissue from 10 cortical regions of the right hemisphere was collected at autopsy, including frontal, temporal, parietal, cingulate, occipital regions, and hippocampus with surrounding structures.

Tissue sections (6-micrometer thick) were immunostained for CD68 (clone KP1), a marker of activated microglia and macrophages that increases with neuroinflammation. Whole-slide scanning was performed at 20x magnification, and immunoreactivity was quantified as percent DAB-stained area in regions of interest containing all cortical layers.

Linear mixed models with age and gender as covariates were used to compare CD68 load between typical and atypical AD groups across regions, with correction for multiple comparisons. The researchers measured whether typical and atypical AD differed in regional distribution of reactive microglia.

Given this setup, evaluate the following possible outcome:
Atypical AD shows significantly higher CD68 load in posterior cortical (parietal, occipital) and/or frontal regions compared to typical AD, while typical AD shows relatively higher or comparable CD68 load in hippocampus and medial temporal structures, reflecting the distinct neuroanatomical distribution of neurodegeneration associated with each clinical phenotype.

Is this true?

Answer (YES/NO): NO